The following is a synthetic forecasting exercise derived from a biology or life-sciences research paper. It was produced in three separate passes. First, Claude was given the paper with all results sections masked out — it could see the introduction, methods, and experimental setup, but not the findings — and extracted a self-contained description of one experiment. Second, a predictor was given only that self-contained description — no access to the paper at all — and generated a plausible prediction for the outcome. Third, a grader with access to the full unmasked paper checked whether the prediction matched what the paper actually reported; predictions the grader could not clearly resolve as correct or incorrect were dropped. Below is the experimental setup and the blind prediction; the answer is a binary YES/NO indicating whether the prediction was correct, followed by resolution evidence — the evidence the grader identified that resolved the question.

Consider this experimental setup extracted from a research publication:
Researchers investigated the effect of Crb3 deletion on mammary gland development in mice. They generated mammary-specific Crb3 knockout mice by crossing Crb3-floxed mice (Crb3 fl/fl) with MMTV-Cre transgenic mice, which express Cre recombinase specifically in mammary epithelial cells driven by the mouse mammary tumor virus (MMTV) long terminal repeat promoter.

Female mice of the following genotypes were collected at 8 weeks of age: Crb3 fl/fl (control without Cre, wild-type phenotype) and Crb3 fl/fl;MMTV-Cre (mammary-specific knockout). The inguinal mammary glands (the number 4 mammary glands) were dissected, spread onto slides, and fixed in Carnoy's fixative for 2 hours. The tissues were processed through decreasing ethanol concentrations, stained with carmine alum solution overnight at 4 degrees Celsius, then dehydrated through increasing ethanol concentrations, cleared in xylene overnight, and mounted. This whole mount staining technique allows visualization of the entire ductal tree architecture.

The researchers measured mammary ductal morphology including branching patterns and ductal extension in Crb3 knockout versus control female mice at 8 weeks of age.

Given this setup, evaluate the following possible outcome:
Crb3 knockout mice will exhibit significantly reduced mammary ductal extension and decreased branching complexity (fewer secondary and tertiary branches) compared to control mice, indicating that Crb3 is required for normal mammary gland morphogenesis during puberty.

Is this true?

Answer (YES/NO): NO